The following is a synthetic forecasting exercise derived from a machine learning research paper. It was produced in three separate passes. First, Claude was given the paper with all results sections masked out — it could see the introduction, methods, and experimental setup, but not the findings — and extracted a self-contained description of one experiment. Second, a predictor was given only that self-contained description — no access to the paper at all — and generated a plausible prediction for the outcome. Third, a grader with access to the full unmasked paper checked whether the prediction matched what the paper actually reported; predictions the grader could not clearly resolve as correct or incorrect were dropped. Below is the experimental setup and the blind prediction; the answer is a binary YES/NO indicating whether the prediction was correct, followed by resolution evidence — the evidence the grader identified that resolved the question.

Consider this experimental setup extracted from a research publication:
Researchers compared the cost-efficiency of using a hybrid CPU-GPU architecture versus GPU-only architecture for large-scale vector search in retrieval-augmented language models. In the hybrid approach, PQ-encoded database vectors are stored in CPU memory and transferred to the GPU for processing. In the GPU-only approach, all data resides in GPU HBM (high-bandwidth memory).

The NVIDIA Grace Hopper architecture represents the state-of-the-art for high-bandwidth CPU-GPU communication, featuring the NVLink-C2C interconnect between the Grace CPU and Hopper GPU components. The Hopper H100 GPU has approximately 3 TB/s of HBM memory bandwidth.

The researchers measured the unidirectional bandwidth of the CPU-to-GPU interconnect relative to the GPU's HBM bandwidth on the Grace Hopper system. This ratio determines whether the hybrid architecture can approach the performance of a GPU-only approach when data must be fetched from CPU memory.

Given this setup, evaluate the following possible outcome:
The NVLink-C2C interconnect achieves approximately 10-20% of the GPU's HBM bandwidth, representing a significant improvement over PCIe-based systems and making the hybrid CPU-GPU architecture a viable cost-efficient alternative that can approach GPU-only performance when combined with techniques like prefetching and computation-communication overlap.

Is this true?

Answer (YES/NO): NO